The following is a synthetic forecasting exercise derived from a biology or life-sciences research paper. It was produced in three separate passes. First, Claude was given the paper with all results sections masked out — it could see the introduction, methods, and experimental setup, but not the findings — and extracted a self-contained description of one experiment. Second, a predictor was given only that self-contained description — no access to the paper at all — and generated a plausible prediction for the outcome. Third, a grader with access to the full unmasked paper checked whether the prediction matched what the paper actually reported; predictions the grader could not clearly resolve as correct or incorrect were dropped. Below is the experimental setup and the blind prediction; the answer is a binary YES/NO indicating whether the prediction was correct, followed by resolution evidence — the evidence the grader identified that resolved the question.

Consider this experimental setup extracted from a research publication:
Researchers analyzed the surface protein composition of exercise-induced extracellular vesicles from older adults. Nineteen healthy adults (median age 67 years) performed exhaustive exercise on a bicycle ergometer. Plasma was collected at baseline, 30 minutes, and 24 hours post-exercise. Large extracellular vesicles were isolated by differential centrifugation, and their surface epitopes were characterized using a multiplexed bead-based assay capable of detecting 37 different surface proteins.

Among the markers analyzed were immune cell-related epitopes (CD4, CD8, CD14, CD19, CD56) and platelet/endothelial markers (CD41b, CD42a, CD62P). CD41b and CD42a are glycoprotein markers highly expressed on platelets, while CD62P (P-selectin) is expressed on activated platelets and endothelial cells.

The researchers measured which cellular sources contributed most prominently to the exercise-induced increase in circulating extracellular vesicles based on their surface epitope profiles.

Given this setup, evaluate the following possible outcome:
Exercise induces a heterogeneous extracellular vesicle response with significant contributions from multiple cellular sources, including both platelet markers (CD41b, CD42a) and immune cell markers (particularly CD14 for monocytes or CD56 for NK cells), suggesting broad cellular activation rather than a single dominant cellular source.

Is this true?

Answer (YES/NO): NO